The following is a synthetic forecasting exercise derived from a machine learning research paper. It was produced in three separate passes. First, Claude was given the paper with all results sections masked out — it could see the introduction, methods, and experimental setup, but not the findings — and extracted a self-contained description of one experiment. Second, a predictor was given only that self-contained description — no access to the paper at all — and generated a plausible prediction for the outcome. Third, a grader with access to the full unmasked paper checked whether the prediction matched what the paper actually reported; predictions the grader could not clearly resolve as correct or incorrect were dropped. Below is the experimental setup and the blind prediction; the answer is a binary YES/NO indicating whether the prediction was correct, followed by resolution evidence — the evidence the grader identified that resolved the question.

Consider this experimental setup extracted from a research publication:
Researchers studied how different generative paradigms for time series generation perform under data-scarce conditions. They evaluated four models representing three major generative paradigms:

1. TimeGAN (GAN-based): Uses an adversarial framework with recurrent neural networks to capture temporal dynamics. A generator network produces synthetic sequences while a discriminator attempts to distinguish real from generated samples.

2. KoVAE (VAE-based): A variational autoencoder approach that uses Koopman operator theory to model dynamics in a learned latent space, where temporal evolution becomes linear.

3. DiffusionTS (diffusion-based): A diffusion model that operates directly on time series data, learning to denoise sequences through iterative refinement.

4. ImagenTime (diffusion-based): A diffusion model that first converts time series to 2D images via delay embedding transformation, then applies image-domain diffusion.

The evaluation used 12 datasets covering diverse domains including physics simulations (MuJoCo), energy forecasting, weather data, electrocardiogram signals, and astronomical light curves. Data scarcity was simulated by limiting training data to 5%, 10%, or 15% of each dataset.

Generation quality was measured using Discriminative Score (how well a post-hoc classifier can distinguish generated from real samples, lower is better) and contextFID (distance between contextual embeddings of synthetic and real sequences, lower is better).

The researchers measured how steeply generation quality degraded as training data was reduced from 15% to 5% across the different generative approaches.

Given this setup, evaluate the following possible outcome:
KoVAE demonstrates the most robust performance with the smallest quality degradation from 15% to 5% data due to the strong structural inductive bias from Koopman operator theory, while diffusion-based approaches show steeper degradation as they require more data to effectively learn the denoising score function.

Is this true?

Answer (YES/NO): NO